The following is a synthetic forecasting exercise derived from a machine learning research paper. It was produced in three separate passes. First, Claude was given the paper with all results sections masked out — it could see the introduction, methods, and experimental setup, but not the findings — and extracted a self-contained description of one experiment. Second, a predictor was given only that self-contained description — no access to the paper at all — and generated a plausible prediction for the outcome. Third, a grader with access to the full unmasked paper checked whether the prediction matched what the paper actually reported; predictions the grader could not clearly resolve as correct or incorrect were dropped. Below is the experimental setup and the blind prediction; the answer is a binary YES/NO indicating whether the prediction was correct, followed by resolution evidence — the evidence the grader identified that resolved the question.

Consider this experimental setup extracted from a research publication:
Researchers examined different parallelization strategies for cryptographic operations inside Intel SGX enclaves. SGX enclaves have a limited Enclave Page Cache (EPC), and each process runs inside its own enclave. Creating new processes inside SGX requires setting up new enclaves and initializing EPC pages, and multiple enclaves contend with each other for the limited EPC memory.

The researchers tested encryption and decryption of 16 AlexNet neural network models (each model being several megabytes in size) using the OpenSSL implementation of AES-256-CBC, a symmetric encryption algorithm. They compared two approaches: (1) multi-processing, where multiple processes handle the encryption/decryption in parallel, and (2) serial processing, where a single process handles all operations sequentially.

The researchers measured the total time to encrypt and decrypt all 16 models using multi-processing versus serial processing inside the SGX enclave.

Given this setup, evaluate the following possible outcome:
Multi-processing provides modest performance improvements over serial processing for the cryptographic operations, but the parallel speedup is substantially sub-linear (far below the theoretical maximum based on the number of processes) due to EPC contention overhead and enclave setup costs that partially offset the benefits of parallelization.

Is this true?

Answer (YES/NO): NO